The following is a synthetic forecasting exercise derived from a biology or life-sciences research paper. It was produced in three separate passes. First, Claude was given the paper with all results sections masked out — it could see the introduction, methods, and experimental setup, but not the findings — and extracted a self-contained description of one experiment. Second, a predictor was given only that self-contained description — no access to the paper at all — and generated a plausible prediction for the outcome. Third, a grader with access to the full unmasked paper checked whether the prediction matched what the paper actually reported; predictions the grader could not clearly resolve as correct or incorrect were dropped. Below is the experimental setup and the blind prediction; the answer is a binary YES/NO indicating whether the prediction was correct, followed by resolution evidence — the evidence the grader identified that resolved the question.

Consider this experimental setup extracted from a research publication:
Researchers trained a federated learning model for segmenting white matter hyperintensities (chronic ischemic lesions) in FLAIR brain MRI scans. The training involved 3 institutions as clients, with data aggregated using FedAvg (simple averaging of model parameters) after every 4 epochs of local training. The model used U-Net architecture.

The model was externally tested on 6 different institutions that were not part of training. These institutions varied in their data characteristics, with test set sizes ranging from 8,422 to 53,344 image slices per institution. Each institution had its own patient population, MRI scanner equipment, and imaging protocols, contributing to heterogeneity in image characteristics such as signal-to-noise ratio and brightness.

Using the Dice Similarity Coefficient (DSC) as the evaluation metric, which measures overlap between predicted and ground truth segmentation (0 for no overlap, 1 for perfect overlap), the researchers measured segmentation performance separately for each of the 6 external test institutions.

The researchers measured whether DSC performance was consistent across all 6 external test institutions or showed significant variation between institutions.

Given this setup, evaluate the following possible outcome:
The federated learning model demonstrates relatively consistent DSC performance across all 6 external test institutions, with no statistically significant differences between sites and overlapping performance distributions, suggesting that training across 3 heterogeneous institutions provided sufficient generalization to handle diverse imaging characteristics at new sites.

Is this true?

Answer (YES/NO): YES